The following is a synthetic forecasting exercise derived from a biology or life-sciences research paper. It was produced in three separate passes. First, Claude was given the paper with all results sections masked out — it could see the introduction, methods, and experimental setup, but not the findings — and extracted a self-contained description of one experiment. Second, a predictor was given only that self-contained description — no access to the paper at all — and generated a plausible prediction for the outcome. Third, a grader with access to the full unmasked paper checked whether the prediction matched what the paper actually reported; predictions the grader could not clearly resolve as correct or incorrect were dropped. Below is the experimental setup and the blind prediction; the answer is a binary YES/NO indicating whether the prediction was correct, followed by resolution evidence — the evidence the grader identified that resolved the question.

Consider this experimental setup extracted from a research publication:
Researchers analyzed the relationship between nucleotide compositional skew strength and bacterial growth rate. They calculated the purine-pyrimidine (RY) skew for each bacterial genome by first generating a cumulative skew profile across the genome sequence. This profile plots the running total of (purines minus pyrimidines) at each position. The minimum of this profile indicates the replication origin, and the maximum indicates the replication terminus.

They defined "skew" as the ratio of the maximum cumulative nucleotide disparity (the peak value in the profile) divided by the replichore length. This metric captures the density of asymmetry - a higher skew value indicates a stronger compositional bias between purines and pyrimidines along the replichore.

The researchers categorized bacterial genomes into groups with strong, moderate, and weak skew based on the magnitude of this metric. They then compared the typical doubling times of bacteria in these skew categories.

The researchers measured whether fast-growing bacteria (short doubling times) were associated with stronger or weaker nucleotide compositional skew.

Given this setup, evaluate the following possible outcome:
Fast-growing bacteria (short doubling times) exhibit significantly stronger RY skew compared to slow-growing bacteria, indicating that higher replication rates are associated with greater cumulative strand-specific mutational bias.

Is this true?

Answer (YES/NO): NO